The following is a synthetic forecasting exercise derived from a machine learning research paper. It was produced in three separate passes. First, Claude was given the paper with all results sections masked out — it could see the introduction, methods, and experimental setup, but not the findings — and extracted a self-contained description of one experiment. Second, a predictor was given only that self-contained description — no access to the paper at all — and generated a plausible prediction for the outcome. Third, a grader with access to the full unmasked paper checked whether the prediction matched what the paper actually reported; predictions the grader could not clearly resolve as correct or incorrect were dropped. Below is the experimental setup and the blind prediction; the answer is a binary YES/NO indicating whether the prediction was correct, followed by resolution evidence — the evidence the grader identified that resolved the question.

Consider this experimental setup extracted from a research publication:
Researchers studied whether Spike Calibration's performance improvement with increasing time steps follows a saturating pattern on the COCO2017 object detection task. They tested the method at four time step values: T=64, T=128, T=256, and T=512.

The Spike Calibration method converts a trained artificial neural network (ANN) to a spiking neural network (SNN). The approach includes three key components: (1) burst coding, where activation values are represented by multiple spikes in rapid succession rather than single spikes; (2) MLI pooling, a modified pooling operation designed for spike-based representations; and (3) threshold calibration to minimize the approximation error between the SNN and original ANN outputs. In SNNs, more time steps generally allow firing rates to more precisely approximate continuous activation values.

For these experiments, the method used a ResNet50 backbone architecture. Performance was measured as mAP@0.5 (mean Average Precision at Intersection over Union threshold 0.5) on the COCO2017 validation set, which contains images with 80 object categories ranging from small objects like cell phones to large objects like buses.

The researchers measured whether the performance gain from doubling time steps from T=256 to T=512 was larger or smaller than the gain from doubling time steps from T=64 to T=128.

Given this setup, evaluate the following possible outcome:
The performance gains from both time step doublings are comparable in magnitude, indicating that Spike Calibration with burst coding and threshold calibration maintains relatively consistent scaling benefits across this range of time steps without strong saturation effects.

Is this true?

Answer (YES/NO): NO